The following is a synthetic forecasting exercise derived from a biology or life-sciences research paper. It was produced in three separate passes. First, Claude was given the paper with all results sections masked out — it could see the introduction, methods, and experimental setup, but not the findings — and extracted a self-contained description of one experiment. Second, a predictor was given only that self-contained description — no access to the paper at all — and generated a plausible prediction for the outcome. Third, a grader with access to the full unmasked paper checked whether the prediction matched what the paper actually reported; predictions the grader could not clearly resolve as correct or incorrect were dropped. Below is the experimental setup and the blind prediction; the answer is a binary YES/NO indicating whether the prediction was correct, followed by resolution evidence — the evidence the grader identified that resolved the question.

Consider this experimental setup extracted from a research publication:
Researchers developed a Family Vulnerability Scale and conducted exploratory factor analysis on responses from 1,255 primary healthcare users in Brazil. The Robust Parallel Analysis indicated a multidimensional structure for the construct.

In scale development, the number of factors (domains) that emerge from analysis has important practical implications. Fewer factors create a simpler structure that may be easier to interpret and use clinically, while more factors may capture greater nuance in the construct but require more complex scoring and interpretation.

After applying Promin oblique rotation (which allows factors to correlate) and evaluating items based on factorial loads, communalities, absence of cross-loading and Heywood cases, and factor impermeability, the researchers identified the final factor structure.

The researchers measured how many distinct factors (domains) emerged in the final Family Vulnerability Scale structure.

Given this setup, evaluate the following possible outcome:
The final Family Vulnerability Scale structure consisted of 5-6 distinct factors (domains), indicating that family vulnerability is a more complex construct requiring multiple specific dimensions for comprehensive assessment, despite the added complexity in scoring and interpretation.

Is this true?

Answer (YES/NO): NO